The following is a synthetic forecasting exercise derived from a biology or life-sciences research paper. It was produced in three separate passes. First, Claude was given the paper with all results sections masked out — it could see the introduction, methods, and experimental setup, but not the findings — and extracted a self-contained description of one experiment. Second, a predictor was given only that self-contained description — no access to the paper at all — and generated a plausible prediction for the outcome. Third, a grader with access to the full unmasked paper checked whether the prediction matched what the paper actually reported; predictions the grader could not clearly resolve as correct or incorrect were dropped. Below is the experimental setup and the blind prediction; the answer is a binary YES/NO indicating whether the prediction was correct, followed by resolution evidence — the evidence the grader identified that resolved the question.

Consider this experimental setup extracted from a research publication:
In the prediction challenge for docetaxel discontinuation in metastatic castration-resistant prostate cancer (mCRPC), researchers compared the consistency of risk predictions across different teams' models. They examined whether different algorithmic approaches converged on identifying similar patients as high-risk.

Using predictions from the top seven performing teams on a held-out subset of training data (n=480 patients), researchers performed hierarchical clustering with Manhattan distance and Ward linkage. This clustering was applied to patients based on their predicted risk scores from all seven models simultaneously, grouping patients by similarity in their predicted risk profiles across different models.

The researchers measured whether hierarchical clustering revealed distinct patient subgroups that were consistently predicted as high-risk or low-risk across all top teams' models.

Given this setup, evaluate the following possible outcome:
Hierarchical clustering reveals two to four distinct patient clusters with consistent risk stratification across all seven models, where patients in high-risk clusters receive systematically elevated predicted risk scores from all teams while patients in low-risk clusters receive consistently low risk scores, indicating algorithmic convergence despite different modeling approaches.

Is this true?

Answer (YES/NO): NO